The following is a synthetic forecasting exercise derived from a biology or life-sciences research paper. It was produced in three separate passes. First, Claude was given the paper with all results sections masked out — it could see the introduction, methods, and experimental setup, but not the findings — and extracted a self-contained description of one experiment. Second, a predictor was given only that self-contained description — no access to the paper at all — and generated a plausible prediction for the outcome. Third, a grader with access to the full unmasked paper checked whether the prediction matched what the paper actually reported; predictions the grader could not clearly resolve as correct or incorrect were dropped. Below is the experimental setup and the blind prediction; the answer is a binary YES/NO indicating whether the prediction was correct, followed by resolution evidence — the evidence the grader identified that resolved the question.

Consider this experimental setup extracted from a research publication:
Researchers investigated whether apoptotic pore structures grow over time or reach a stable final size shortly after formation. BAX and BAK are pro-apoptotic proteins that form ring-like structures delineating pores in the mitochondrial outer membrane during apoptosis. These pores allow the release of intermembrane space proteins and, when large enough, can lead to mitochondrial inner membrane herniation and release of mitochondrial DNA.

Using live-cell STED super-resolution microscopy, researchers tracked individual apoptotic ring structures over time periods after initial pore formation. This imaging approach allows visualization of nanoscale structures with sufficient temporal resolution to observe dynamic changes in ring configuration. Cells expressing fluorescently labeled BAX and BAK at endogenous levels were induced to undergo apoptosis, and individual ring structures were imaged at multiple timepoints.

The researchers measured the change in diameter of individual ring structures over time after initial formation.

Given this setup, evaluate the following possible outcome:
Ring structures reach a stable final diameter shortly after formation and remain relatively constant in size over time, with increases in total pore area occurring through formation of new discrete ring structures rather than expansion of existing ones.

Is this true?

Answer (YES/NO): NO